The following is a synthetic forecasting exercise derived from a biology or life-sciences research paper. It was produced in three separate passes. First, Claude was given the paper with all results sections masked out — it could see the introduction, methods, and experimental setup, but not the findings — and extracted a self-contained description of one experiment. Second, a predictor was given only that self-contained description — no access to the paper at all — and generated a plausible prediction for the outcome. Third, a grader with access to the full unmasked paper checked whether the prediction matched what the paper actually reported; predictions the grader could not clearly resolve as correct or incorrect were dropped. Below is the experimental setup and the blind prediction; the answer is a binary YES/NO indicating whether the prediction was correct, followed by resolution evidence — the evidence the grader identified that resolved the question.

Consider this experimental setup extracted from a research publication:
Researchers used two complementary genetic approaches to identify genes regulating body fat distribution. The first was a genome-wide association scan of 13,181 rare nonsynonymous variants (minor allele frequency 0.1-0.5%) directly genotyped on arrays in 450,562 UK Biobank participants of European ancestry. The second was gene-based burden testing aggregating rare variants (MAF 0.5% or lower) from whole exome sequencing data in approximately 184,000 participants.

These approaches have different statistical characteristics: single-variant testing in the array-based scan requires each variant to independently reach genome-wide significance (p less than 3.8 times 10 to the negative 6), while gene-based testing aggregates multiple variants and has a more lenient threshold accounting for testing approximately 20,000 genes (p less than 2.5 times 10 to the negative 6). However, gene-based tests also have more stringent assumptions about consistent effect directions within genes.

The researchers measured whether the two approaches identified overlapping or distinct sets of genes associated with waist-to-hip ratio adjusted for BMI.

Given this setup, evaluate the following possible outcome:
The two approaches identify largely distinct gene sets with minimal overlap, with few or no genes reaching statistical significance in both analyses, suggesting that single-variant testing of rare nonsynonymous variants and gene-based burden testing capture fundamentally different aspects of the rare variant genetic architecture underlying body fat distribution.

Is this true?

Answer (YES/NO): NO